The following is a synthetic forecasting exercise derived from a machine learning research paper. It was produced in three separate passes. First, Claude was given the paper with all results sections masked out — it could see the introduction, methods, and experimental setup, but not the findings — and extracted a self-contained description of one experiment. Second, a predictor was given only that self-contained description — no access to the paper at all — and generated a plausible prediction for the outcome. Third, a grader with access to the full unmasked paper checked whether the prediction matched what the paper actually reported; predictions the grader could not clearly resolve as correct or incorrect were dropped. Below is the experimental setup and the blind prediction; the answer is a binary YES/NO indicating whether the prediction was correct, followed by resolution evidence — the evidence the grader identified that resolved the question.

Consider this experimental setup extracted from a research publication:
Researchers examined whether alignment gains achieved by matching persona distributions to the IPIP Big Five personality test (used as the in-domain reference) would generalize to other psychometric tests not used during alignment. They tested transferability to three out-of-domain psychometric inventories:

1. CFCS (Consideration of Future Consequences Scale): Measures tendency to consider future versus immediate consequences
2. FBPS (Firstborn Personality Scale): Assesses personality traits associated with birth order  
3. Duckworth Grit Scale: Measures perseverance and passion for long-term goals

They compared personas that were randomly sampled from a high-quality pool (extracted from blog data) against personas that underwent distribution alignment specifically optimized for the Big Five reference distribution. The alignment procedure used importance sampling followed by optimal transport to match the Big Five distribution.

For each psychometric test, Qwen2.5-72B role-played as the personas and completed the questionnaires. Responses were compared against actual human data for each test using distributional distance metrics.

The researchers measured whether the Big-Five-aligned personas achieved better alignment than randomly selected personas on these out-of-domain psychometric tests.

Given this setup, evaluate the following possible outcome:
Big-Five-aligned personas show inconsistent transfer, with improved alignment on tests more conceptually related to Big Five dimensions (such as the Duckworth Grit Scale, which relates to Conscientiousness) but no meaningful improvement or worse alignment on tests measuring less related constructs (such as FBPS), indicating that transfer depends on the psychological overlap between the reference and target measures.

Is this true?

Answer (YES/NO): NO